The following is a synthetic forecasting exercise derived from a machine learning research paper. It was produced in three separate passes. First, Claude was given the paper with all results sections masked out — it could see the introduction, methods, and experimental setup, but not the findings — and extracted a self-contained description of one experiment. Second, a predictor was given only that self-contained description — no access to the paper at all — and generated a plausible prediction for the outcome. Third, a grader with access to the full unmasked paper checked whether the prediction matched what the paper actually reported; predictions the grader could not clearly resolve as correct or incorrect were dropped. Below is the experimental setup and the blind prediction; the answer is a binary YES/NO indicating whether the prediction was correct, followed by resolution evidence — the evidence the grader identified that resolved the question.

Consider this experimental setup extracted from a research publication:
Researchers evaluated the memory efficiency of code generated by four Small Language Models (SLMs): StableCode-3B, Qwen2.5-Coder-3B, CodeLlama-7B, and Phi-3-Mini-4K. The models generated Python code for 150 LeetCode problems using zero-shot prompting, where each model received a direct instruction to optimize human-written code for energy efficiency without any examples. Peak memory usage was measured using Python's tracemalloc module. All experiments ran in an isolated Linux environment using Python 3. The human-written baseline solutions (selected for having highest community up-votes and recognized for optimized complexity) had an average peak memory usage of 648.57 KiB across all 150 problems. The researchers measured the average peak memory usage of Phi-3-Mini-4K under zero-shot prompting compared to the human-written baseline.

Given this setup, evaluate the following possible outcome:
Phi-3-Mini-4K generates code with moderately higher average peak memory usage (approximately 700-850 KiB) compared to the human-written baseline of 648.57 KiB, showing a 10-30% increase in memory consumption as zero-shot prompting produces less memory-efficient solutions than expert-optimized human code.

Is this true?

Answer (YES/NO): NO